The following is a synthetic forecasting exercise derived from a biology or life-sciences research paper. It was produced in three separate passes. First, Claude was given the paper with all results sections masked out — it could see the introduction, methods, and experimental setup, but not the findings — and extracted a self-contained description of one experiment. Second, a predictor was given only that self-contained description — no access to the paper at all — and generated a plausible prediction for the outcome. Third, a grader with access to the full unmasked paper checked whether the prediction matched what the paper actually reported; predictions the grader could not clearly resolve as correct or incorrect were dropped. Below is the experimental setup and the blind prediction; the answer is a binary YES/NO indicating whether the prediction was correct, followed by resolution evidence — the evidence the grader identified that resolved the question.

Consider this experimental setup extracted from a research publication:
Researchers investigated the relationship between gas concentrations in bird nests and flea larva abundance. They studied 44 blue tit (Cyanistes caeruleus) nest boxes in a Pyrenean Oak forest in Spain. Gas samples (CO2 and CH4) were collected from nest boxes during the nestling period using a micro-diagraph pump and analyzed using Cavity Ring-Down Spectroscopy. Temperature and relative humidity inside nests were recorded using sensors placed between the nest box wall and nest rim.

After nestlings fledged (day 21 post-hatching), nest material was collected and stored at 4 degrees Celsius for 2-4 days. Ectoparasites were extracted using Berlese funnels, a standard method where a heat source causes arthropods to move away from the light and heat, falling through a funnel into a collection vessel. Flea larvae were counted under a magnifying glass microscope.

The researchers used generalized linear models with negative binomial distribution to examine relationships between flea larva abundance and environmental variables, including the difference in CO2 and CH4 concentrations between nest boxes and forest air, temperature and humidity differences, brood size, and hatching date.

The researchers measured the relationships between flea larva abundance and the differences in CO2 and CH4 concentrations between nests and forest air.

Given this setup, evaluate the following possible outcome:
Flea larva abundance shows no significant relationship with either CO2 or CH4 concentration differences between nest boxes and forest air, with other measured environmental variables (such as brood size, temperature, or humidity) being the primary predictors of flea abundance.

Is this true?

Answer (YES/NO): NO